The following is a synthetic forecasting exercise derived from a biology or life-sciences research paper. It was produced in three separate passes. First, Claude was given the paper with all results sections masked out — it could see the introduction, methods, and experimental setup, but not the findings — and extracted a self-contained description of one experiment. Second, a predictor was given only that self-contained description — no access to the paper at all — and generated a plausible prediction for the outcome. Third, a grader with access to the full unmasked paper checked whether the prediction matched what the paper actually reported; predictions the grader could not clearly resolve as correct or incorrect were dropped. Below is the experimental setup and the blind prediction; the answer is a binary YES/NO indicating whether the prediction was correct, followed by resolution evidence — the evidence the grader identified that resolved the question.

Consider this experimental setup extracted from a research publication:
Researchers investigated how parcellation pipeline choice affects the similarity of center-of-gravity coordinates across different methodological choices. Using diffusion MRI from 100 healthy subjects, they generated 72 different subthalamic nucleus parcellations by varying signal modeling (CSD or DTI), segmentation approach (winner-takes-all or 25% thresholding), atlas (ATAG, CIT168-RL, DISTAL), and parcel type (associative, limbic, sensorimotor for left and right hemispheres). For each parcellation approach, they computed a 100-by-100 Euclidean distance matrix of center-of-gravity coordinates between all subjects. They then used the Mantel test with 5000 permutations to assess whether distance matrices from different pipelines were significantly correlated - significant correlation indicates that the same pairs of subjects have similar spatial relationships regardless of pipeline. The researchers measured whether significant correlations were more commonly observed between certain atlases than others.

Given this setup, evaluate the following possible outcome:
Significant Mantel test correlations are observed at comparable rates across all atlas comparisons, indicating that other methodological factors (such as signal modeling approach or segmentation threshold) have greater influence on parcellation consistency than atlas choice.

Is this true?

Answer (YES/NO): NO